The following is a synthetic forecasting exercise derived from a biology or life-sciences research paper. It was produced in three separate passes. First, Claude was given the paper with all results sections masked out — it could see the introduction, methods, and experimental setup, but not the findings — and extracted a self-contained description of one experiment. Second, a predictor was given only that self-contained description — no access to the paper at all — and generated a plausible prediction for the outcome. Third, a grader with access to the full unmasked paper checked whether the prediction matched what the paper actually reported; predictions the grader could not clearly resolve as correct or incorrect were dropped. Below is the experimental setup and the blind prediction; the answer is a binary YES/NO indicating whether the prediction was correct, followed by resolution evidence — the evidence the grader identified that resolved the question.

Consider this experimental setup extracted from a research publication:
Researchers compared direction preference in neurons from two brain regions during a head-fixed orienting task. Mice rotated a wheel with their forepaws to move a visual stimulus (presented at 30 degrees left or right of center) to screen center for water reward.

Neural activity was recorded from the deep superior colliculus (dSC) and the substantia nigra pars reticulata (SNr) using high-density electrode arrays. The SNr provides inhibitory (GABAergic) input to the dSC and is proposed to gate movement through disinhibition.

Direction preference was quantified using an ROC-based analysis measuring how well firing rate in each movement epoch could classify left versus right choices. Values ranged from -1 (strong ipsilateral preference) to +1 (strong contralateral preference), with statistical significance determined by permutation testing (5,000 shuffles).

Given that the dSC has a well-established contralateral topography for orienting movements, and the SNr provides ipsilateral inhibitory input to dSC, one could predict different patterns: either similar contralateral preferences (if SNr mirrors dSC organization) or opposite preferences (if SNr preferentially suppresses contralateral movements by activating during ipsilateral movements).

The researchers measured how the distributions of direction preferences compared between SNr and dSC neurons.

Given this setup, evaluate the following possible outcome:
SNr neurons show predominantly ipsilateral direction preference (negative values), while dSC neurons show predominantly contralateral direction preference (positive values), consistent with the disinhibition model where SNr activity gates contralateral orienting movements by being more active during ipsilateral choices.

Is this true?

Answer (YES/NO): NO